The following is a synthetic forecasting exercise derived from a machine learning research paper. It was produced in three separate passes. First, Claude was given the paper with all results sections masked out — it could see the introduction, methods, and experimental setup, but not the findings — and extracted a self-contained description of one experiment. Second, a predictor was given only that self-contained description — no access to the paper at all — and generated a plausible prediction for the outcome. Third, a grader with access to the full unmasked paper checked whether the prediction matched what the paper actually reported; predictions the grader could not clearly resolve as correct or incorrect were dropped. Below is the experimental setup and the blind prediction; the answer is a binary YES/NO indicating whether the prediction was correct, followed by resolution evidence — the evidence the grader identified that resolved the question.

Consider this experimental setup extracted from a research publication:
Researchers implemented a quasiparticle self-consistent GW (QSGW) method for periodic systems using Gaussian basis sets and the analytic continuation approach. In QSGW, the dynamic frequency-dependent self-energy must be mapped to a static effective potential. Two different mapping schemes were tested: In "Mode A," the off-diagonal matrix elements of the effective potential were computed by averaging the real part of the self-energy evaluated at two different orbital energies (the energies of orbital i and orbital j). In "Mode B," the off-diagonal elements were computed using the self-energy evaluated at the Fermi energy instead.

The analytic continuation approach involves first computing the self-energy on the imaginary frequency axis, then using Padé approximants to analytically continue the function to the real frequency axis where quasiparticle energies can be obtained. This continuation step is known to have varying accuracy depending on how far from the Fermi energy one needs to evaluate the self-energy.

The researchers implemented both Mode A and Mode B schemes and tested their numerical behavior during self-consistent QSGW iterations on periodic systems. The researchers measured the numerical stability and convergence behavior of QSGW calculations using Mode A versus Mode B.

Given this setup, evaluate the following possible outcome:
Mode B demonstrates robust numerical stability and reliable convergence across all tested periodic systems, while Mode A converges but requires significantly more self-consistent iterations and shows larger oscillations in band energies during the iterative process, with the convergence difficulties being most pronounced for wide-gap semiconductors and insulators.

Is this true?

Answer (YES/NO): NO